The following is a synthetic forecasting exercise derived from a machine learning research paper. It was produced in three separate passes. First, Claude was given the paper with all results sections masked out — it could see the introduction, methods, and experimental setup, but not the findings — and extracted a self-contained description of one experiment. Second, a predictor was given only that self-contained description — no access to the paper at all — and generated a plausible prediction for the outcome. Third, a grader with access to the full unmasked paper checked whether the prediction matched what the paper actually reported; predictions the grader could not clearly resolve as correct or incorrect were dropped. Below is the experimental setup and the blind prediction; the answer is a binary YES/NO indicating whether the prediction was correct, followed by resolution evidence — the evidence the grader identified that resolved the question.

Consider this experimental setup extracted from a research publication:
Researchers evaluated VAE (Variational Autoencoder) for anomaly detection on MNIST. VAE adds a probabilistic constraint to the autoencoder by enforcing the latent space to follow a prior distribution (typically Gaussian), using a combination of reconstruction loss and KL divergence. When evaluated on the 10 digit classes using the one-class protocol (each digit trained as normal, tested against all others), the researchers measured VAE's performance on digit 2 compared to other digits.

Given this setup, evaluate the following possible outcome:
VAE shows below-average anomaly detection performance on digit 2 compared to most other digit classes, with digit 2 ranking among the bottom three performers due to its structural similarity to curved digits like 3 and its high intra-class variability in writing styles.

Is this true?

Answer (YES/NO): NO